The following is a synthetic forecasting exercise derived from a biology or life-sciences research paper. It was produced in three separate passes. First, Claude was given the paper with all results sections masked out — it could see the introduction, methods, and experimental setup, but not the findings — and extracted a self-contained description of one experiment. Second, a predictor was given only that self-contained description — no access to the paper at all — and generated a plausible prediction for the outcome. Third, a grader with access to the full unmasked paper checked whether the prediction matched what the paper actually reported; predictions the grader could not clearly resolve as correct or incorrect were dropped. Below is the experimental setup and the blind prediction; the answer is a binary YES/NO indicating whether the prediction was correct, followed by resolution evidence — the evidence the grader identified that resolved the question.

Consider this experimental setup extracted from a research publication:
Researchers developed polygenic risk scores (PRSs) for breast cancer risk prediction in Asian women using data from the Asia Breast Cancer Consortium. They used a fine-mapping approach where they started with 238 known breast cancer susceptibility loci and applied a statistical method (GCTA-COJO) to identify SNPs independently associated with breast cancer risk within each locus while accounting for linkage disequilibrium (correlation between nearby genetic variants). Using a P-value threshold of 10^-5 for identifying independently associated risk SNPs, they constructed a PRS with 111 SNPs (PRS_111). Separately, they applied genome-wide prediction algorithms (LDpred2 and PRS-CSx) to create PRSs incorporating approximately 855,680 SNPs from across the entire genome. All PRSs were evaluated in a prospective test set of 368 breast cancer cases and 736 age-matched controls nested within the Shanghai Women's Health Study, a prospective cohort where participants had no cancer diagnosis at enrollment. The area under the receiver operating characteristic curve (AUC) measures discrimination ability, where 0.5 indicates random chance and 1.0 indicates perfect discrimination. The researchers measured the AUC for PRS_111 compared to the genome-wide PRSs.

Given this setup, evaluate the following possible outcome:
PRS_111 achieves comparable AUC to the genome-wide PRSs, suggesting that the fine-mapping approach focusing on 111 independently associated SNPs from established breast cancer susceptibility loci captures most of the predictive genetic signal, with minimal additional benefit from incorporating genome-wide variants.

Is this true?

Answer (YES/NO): YES